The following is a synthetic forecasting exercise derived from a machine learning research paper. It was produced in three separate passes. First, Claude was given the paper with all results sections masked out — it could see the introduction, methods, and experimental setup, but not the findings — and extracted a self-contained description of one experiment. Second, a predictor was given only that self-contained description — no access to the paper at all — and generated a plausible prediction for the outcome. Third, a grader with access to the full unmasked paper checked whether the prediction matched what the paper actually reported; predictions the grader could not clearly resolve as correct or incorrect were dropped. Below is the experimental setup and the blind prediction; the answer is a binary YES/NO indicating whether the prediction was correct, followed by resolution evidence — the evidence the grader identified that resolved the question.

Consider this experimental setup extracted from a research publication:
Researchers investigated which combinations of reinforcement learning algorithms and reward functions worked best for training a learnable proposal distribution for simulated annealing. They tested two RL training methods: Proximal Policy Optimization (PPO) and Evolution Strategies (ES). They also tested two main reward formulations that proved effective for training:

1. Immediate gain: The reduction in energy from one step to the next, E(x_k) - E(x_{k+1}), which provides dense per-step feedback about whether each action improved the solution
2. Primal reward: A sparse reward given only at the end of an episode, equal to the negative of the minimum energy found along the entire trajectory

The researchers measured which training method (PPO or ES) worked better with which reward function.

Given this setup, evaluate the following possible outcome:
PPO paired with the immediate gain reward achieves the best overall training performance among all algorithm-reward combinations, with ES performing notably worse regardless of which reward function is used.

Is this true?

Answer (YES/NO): NO